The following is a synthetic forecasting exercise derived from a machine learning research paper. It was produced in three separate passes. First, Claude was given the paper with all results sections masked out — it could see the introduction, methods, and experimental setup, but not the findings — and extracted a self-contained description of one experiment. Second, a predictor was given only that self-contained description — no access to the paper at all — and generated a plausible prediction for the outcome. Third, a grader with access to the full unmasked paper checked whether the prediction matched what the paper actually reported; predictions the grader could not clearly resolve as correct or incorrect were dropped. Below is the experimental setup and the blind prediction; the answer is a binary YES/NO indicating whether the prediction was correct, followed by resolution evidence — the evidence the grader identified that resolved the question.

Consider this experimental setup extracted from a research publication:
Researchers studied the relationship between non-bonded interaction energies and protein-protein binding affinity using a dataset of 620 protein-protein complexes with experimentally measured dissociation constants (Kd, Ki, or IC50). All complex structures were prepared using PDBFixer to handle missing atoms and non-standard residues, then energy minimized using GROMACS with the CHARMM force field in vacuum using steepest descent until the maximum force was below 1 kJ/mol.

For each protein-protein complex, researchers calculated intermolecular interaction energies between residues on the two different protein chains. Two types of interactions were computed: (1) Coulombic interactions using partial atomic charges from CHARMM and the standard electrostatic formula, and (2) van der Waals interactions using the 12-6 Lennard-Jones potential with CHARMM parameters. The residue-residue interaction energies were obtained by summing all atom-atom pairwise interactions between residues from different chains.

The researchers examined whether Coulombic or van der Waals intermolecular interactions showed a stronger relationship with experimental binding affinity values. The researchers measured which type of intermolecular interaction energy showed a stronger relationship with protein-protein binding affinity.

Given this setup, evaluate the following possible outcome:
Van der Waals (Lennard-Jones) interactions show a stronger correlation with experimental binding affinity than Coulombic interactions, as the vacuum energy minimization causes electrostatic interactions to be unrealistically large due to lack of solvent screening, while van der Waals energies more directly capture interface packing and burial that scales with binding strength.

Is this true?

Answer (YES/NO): YES